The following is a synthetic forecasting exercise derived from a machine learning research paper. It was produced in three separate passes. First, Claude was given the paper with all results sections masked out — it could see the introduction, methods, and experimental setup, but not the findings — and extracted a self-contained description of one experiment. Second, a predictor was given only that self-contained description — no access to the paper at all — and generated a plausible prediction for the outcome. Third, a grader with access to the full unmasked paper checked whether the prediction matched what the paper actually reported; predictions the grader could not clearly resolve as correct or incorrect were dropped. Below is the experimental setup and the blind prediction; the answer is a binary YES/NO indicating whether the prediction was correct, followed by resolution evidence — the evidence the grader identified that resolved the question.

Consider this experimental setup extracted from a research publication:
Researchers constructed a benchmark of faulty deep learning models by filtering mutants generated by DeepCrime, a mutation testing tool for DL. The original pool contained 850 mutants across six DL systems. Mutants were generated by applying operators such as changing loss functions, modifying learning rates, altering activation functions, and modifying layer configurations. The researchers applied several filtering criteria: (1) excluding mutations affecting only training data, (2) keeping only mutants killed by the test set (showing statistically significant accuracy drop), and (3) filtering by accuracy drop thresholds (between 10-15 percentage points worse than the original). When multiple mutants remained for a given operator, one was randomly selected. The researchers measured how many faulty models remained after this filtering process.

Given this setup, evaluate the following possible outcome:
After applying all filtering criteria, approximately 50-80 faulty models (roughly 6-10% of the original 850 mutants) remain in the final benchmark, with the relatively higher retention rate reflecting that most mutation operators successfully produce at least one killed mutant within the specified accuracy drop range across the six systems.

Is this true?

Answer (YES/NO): NO